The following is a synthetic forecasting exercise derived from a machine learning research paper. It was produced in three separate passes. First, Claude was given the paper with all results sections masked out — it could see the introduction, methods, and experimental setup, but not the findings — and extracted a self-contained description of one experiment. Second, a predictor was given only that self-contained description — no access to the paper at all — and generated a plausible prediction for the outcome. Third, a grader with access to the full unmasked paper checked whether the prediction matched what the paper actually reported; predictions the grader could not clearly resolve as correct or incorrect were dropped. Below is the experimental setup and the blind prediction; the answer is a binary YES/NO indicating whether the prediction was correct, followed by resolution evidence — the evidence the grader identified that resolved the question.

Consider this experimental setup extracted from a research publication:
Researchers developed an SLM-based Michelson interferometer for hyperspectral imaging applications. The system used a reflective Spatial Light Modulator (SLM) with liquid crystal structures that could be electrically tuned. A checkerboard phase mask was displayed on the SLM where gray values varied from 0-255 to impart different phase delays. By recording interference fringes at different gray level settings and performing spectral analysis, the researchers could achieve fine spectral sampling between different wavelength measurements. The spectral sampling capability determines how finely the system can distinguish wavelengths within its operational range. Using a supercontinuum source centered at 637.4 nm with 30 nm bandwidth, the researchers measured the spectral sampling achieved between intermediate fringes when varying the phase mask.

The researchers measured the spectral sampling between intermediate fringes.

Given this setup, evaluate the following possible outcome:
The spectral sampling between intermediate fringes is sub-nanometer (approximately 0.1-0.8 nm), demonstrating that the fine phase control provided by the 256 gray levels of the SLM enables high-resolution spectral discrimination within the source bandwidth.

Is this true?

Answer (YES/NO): NO